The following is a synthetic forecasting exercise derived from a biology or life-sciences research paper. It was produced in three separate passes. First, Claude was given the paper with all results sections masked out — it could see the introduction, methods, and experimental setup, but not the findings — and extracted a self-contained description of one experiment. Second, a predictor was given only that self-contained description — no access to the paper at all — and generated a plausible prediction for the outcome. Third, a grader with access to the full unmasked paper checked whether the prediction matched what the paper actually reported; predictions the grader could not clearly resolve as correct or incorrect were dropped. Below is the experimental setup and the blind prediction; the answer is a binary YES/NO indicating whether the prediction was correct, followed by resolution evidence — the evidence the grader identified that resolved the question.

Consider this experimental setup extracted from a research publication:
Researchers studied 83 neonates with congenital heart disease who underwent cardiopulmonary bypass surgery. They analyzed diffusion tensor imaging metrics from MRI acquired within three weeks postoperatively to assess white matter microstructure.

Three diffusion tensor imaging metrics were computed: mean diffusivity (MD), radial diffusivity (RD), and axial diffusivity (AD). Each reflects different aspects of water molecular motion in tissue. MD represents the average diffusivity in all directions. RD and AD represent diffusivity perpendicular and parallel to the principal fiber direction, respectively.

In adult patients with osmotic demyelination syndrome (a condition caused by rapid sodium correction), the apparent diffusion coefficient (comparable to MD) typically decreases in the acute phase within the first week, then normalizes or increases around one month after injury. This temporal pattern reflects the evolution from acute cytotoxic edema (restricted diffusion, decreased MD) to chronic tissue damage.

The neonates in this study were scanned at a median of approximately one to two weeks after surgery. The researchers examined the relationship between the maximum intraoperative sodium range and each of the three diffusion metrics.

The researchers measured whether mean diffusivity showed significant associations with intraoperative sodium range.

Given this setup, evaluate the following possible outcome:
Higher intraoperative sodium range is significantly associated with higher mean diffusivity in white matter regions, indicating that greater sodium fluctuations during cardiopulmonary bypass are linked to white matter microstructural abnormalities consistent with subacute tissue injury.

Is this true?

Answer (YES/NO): NO